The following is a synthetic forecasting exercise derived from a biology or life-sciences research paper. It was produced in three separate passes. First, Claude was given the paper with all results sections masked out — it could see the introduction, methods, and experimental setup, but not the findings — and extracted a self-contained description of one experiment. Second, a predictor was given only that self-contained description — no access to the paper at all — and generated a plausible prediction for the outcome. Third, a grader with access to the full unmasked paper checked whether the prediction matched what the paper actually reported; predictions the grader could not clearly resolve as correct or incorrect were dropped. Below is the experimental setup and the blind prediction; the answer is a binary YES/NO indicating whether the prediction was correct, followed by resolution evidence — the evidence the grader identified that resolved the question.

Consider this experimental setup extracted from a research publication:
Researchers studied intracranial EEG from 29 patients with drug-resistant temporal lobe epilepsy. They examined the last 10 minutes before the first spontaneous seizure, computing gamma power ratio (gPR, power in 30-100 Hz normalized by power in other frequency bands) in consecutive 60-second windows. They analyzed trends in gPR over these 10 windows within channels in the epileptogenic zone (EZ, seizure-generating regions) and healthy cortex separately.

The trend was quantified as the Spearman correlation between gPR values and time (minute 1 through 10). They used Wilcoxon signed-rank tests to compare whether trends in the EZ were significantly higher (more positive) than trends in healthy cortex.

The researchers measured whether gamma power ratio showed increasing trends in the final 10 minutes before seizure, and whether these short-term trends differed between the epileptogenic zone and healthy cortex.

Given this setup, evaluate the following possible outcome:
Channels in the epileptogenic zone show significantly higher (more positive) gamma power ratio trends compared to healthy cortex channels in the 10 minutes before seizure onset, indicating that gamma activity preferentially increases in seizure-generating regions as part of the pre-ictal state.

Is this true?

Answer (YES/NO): NO